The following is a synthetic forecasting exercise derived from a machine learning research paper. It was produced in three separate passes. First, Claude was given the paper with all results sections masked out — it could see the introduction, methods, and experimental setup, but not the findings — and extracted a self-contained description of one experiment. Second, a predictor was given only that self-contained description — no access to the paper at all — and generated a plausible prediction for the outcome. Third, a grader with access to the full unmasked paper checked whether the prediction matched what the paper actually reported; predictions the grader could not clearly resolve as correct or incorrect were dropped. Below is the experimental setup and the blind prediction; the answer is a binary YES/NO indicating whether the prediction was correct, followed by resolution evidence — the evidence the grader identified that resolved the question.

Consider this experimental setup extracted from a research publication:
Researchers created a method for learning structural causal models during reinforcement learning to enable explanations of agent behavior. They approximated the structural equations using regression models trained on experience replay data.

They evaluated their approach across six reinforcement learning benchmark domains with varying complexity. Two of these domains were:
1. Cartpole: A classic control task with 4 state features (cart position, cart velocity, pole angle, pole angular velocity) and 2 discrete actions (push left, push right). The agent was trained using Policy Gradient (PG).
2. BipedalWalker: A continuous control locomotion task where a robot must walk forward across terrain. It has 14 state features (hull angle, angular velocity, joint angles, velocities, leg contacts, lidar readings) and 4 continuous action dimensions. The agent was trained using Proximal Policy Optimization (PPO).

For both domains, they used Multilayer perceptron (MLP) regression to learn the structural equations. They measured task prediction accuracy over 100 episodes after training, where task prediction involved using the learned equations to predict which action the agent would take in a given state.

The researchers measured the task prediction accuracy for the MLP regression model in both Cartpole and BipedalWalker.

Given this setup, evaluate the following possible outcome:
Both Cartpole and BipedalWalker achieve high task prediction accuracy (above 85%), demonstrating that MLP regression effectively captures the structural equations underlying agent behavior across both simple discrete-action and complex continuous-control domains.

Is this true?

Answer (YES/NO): NO